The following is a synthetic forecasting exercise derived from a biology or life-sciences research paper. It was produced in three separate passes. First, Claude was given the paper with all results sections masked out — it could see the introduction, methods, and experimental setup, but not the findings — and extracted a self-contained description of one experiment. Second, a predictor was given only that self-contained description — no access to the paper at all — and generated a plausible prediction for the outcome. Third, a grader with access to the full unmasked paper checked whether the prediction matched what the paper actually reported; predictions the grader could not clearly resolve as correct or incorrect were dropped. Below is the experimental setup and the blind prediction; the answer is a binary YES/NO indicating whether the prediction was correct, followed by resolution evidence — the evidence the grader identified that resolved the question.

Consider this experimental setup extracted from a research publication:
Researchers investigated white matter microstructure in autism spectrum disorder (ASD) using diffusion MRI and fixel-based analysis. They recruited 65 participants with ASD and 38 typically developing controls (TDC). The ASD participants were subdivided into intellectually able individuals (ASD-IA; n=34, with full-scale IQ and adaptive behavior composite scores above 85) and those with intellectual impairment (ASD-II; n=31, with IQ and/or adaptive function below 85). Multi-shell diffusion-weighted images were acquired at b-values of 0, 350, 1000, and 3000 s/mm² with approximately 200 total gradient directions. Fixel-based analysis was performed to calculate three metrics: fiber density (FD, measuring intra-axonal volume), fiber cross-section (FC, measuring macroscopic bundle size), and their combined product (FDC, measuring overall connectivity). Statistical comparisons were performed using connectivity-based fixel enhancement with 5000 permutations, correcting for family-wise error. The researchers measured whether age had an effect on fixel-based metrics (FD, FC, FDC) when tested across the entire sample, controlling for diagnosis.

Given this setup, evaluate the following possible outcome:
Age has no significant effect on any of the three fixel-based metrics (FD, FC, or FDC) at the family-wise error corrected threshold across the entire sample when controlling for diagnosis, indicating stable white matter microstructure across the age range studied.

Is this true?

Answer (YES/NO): YES